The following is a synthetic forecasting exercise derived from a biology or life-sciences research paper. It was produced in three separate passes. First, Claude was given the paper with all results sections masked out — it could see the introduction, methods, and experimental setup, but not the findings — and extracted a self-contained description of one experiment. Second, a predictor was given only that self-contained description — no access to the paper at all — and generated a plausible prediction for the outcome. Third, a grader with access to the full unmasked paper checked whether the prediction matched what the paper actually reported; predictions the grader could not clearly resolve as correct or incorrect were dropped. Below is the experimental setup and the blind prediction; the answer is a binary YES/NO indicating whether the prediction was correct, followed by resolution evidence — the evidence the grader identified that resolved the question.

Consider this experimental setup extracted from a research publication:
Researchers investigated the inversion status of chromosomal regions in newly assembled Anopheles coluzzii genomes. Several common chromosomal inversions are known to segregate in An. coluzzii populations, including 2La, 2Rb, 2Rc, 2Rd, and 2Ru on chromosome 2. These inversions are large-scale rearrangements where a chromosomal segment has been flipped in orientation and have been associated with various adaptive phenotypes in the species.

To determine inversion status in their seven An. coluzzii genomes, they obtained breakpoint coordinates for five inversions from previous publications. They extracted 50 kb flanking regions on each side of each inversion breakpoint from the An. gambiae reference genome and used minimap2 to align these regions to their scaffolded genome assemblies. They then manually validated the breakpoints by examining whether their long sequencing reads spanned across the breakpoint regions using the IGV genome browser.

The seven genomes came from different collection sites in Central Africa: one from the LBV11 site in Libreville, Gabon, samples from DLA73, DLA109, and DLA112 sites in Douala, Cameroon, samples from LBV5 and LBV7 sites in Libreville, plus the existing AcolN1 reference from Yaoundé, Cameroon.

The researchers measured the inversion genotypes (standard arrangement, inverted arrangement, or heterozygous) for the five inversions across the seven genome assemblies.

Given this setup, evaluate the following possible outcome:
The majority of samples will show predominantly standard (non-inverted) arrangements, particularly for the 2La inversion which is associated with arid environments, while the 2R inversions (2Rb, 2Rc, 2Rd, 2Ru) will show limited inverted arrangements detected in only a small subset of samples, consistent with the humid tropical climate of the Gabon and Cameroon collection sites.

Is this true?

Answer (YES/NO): NO